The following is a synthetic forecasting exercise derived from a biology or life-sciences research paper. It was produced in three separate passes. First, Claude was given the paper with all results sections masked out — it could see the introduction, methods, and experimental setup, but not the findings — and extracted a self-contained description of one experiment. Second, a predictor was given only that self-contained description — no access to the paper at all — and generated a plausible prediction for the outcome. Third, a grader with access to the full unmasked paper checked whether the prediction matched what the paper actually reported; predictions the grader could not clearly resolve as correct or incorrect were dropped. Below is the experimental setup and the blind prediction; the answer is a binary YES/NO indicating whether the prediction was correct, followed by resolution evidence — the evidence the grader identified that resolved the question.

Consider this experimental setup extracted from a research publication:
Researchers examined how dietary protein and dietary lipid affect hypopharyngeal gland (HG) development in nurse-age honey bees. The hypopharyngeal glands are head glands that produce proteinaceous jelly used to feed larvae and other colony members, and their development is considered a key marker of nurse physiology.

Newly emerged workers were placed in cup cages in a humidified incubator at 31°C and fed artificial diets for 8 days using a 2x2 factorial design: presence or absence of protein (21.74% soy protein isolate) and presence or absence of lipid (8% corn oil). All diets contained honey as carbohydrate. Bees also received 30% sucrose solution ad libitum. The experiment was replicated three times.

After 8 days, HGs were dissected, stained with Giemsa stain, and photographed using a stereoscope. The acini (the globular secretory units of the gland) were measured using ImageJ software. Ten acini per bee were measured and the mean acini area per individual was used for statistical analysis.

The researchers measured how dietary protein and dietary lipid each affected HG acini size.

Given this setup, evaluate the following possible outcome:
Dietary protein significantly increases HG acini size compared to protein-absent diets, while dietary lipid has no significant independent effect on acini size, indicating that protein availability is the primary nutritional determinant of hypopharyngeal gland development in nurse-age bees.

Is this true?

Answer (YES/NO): YES